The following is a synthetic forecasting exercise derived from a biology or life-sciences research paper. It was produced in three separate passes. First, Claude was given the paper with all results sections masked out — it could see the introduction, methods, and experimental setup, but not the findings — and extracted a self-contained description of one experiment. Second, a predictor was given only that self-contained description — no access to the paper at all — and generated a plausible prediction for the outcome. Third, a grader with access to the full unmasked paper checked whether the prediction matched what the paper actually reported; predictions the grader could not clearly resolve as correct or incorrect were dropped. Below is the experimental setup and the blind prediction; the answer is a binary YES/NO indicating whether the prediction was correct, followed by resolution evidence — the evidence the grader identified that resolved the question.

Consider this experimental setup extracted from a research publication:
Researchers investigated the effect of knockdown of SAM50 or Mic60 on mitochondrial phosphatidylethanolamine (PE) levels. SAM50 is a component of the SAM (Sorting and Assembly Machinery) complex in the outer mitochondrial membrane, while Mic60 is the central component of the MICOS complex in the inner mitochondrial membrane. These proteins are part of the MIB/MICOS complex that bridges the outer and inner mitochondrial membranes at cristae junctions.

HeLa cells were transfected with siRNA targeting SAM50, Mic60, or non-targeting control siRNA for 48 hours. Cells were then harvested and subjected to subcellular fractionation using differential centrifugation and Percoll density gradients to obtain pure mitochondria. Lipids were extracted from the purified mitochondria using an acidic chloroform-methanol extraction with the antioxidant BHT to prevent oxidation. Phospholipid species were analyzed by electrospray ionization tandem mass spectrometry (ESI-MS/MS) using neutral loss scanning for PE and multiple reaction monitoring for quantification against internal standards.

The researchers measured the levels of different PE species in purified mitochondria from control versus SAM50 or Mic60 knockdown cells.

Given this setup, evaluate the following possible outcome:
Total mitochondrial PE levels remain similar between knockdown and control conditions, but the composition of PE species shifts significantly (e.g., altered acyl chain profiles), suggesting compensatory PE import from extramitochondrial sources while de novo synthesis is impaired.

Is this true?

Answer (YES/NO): NO